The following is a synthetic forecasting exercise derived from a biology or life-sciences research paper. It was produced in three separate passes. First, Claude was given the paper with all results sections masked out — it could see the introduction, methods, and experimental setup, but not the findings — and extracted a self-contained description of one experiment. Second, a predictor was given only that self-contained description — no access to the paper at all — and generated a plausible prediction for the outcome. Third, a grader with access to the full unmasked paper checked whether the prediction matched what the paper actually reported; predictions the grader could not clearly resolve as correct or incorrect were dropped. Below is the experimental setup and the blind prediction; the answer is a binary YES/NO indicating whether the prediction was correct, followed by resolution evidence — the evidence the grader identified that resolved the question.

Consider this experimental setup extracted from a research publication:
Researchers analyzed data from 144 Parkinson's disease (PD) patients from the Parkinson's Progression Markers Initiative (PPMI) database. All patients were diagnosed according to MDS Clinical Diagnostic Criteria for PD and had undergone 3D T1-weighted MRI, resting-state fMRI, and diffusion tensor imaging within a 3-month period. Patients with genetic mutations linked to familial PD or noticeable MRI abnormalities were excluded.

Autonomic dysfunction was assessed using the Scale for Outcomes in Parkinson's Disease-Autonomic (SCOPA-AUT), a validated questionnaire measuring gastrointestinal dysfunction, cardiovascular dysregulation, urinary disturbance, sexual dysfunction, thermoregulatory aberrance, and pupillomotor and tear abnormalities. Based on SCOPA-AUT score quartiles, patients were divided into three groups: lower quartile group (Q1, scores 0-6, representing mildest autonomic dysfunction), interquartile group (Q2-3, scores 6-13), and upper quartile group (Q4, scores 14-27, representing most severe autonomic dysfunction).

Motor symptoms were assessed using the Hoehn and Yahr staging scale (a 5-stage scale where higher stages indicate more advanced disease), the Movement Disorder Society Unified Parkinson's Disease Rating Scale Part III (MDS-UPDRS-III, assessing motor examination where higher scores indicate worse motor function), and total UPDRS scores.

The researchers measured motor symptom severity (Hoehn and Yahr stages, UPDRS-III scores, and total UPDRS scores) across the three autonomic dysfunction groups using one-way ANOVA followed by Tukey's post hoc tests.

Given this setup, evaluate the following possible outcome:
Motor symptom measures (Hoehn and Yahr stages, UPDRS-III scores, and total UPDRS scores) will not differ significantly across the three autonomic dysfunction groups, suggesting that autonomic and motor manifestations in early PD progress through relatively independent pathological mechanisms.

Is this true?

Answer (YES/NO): NO